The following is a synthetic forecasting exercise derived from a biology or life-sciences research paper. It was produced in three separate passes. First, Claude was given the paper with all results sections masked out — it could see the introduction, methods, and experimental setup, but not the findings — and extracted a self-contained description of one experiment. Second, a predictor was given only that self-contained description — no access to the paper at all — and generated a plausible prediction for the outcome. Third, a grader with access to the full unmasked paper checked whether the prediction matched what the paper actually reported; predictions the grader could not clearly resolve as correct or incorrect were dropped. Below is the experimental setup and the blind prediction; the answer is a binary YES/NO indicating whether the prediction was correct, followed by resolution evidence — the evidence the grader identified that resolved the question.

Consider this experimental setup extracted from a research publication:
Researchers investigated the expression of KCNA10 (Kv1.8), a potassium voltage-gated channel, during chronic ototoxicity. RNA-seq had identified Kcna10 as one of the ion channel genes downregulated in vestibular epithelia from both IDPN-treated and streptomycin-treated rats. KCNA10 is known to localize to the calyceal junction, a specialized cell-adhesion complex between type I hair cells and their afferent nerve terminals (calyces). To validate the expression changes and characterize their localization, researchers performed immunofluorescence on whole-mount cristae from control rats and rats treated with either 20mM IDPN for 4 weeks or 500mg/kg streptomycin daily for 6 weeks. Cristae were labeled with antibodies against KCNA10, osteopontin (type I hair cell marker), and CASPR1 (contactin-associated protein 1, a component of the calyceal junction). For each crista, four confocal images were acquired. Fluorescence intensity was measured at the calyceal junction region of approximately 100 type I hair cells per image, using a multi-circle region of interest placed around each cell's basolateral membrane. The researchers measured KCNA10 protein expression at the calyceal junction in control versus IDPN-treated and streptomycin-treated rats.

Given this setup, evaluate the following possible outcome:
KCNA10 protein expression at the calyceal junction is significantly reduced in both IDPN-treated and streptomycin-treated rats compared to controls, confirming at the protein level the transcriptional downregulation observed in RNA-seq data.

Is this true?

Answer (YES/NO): NO